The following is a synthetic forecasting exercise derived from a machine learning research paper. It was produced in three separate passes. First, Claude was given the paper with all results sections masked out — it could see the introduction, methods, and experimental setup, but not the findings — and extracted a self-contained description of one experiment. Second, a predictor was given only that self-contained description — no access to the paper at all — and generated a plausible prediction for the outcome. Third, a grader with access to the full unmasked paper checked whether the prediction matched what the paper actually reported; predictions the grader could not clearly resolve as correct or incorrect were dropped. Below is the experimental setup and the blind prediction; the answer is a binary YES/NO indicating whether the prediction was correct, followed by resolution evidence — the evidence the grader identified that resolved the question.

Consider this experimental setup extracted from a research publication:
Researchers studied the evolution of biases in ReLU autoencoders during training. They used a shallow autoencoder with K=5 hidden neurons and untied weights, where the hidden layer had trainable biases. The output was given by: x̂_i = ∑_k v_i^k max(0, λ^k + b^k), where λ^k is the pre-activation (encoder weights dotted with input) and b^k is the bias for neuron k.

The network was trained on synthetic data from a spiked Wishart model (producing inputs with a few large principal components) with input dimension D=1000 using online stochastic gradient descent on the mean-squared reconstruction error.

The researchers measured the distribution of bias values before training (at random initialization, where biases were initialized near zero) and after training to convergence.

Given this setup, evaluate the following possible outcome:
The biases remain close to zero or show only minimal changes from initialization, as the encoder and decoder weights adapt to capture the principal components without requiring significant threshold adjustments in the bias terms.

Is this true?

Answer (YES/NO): NO